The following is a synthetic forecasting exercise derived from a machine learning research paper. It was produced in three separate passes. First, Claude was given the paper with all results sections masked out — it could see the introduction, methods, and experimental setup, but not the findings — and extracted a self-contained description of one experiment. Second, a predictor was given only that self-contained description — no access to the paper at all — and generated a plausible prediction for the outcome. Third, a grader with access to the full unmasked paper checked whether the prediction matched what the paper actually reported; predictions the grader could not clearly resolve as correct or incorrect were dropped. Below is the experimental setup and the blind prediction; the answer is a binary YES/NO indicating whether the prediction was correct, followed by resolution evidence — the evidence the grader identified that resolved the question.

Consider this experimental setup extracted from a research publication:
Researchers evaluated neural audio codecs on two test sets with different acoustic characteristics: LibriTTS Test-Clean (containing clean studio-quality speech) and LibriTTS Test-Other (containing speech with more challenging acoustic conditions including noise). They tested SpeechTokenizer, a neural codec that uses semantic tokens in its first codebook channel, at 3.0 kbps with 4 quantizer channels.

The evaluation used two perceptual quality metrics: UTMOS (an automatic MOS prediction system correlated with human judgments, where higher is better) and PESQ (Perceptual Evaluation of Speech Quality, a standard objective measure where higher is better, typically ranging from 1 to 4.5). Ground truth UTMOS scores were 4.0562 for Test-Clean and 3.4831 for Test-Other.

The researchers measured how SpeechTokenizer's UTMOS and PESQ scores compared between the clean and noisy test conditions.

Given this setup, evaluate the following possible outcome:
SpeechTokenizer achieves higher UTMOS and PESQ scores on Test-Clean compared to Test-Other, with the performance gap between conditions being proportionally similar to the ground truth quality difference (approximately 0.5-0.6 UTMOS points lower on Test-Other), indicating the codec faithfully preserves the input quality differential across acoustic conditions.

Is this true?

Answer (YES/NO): YES